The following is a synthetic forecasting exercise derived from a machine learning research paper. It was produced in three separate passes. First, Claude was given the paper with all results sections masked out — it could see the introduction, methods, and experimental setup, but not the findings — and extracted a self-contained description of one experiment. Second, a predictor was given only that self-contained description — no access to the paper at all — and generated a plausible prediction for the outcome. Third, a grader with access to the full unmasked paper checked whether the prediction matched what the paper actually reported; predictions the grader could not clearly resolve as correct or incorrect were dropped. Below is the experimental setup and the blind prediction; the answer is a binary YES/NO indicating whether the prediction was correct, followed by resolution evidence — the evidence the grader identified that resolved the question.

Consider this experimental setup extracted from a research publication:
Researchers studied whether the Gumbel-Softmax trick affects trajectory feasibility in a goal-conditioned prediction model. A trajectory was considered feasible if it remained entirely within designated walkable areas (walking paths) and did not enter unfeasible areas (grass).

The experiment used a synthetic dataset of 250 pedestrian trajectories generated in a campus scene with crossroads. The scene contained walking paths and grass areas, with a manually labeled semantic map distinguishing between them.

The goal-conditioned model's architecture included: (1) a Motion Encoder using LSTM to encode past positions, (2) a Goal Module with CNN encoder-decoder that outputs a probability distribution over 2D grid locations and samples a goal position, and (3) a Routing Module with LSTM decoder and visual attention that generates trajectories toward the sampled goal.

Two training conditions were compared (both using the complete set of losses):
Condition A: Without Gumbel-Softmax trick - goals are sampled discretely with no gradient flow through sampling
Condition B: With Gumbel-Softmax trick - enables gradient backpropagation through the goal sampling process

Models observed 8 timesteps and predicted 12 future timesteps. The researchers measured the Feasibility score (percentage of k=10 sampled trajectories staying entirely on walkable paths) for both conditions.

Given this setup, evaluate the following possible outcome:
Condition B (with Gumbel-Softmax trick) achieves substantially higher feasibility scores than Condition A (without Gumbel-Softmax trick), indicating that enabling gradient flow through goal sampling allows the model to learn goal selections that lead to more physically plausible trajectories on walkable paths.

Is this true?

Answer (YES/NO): YES